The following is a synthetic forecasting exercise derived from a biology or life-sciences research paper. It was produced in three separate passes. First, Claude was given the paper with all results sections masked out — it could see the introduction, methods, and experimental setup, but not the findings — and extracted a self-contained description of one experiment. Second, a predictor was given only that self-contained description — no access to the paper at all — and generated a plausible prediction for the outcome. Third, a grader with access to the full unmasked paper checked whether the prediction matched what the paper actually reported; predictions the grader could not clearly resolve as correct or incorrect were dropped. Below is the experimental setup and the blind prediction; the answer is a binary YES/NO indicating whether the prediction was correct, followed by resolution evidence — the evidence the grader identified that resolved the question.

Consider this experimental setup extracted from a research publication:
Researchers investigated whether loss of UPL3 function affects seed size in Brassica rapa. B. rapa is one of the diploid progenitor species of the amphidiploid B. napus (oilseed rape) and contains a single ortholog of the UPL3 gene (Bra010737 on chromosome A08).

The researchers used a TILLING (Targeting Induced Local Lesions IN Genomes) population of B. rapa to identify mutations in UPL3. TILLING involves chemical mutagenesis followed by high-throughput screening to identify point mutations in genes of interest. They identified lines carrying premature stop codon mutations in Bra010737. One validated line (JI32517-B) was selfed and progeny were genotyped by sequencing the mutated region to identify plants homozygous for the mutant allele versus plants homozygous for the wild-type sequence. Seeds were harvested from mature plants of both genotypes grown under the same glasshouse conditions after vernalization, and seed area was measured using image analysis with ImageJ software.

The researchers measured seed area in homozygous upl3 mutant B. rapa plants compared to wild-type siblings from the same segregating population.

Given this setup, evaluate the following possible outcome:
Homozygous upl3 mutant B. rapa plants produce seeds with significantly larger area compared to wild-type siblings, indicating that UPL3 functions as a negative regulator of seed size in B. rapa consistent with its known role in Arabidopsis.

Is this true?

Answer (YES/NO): YES